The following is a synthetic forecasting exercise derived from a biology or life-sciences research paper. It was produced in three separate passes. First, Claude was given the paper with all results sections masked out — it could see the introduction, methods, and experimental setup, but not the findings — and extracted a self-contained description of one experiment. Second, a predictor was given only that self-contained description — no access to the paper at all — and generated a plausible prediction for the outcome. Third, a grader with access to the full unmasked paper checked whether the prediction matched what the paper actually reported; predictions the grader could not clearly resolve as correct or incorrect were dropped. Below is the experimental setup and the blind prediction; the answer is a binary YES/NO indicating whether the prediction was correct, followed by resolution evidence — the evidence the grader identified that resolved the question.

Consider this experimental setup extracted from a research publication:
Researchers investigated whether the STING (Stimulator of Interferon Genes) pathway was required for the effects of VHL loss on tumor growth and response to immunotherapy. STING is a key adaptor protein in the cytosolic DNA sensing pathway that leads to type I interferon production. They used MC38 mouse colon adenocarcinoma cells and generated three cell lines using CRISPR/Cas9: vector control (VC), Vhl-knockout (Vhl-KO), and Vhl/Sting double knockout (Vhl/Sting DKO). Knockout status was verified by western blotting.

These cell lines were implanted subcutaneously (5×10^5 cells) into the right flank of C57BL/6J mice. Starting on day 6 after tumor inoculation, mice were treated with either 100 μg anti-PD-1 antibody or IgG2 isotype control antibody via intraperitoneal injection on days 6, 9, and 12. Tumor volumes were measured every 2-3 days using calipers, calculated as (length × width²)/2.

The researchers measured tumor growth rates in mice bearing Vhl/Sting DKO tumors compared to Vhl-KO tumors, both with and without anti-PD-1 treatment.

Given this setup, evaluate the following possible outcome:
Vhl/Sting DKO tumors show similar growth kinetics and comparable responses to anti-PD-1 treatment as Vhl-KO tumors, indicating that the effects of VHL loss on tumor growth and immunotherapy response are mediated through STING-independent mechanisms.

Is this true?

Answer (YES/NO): NO